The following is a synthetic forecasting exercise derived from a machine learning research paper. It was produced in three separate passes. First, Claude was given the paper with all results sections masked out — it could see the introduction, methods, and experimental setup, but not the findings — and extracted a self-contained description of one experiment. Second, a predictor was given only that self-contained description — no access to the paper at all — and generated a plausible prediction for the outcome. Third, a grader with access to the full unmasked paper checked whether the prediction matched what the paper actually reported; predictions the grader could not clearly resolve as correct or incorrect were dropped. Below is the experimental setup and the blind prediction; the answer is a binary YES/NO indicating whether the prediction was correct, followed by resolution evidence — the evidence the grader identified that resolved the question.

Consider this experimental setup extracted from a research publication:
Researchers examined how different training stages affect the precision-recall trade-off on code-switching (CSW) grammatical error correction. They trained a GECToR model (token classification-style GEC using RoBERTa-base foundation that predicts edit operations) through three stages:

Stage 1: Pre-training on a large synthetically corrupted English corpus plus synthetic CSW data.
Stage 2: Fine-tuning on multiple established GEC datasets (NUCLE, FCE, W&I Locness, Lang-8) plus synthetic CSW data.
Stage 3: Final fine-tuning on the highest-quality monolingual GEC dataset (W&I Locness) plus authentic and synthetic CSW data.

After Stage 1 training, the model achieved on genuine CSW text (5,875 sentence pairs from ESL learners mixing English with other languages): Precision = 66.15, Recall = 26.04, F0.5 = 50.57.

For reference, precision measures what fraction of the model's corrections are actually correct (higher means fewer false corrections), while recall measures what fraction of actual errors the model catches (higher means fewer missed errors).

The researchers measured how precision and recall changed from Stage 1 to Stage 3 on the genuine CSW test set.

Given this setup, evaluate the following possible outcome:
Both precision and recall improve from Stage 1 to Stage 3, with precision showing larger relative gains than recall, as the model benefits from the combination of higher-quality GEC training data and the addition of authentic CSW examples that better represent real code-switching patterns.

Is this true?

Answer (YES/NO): NO